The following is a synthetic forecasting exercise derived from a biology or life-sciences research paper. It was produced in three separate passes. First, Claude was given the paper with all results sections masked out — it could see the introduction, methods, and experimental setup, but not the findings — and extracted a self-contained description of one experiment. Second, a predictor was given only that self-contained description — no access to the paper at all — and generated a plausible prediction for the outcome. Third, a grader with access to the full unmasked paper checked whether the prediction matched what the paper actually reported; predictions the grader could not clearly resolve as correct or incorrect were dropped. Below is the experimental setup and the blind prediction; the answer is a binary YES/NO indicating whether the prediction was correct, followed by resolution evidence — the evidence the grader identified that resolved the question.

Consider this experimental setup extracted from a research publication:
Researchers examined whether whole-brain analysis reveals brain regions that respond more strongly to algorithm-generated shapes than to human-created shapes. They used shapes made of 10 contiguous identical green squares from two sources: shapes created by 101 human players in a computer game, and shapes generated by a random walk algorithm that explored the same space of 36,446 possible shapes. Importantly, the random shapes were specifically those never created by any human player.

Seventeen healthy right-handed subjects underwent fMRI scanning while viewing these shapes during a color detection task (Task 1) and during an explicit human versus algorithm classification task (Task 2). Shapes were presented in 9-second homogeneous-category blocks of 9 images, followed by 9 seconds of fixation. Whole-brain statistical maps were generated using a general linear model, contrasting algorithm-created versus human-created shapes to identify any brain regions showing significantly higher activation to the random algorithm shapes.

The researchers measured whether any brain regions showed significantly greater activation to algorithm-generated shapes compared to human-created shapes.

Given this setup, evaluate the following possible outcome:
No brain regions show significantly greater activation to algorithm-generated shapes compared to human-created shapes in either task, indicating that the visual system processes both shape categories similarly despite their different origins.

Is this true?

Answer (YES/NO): NO